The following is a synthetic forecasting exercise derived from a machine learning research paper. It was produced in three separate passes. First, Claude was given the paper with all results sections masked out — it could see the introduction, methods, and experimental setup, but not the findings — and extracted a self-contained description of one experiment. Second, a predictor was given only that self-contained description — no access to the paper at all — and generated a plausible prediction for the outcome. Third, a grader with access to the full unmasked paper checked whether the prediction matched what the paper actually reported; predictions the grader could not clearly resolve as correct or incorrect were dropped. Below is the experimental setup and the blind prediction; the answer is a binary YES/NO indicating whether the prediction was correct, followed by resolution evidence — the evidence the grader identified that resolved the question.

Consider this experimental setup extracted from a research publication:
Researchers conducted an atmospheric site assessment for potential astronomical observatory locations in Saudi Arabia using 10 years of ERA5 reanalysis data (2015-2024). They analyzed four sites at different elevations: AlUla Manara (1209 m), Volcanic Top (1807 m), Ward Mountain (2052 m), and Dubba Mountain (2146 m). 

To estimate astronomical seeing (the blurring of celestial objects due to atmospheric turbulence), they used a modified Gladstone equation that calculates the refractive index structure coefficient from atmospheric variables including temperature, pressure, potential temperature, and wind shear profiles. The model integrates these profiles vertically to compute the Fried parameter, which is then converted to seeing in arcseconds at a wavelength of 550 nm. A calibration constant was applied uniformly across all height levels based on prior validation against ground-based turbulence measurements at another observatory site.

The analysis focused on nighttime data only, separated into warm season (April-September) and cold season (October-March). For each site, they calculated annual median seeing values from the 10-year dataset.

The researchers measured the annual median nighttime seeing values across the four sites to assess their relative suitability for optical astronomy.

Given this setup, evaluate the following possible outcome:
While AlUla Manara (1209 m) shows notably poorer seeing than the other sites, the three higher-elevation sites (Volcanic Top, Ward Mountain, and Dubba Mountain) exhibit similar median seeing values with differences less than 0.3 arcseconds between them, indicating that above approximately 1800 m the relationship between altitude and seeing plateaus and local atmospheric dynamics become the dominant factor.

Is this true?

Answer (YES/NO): NO